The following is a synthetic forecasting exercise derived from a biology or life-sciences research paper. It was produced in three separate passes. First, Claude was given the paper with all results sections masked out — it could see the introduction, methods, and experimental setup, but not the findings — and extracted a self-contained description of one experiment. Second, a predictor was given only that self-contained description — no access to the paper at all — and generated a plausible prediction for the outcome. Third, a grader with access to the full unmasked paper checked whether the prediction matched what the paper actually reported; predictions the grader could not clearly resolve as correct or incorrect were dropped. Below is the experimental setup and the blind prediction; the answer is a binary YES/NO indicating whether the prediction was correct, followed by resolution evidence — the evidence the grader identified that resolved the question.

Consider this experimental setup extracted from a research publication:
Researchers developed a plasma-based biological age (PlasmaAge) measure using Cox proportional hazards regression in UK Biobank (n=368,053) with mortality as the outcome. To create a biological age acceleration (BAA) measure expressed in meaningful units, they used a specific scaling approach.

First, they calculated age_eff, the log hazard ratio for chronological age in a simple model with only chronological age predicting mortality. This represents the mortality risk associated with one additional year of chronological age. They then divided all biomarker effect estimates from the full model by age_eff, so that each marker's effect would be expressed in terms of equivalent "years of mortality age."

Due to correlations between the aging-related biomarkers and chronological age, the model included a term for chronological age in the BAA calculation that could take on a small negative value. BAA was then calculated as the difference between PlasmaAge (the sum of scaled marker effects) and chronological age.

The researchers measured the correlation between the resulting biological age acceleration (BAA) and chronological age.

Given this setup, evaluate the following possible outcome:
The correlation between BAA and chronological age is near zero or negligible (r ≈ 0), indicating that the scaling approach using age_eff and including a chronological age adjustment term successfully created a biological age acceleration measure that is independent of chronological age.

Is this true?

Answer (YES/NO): YES